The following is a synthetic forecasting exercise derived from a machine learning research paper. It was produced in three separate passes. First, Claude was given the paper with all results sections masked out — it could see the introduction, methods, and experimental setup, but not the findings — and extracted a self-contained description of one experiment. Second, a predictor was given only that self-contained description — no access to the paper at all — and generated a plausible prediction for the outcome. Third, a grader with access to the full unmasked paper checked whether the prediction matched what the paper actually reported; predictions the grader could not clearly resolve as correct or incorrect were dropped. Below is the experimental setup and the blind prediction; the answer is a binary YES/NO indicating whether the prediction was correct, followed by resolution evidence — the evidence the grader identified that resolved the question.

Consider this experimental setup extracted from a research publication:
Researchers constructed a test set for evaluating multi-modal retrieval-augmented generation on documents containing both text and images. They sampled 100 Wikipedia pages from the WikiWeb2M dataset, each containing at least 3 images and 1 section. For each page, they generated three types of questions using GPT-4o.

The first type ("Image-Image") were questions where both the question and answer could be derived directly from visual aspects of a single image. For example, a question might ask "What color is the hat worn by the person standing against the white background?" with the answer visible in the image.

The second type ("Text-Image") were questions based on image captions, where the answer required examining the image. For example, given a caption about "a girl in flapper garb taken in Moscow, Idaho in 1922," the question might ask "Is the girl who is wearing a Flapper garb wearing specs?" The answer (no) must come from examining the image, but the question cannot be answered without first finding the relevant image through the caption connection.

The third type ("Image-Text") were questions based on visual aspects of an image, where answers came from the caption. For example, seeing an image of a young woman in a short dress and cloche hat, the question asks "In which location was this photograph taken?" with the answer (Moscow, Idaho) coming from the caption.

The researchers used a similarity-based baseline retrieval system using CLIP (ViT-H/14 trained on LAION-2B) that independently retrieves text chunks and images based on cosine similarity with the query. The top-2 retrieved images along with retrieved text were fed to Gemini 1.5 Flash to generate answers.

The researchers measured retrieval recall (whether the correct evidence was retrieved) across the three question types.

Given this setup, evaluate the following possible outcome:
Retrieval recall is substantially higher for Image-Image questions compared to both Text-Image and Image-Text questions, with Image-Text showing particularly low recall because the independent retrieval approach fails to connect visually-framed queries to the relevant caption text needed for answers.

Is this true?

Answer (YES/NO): YES